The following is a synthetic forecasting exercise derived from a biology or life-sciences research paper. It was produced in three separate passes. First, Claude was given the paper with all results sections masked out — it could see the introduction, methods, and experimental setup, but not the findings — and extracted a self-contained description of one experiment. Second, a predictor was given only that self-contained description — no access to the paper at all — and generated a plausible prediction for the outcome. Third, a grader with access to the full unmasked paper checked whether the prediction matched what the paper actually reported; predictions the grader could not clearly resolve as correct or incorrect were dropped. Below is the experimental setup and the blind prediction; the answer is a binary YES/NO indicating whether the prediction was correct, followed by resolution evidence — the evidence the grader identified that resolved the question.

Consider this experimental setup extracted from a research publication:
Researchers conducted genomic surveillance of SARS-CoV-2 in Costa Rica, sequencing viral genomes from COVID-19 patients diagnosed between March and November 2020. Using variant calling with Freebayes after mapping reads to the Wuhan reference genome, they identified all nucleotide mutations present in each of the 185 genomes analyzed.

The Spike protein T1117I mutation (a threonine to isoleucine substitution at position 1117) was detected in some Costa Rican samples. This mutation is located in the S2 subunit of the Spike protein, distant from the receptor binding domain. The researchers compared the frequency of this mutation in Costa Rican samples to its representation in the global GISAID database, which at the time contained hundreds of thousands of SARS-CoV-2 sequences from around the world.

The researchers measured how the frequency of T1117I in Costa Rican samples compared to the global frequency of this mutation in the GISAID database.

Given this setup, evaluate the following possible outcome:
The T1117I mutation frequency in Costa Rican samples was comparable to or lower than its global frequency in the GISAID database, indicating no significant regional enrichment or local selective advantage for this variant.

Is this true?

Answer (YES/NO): NO